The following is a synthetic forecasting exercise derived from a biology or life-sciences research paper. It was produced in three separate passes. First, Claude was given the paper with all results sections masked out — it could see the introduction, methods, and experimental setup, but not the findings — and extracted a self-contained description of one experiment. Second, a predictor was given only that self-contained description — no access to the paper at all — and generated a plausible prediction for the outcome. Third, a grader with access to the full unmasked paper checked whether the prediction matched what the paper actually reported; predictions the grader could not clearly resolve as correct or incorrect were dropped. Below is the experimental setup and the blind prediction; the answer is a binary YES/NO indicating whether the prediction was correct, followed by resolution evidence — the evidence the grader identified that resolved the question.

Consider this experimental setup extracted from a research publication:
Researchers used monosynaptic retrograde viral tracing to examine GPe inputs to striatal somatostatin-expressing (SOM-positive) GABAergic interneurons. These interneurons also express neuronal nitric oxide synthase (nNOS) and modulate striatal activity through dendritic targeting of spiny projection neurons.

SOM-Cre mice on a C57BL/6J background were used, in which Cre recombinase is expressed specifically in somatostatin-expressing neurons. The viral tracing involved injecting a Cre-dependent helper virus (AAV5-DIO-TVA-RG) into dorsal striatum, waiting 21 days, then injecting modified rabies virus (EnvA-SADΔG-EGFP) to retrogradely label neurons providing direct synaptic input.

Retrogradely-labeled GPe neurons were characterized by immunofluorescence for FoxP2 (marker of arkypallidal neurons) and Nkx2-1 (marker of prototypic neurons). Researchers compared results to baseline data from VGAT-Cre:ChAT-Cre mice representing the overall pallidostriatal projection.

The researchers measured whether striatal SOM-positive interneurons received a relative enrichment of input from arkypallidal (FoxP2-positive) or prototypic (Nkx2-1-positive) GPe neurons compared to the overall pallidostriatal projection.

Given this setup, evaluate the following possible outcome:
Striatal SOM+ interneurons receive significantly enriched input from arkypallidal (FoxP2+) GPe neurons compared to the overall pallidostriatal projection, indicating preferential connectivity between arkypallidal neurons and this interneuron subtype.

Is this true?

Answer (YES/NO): NO